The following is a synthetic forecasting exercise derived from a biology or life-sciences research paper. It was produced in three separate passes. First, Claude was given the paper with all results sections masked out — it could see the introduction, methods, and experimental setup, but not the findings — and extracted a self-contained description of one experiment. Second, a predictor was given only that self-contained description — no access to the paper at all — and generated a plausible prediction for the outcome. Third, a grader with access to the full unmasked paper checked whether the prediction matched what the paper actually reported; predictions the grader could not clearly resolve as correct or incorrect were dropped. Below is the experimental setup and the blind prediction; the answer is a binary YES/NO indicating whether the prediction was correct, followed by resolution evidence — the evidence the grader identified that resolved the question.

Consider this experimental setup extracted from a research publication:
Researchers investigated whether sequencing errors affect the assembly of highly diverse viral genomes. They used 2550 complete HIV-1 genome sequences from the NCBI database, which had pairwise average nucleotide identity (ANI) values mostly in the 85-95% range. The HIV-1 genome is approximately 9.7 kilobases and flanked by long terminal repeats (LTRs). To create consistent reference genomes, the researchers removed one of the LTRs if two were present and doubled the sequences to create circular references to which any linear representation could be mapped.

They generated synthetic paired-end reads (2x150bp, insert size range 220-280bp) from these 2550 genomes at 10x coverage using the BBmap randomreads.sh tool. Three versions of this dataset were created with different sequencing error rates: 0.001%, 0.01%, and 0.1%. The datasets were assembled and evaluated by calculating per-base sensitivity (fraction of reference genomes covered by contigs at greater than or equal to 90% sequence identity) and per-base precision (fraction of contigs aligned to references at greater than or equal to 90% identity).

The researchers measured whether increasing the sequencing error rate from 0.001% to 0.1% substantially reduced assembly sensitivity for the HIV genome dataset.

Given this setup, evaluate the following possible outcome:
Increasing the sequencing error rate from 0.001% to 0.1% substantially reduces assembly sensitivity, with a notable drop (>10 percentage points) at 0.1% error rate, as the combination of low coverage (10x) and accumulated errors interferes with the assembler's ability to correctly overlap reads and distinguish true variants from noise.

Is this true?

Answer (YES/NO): NO